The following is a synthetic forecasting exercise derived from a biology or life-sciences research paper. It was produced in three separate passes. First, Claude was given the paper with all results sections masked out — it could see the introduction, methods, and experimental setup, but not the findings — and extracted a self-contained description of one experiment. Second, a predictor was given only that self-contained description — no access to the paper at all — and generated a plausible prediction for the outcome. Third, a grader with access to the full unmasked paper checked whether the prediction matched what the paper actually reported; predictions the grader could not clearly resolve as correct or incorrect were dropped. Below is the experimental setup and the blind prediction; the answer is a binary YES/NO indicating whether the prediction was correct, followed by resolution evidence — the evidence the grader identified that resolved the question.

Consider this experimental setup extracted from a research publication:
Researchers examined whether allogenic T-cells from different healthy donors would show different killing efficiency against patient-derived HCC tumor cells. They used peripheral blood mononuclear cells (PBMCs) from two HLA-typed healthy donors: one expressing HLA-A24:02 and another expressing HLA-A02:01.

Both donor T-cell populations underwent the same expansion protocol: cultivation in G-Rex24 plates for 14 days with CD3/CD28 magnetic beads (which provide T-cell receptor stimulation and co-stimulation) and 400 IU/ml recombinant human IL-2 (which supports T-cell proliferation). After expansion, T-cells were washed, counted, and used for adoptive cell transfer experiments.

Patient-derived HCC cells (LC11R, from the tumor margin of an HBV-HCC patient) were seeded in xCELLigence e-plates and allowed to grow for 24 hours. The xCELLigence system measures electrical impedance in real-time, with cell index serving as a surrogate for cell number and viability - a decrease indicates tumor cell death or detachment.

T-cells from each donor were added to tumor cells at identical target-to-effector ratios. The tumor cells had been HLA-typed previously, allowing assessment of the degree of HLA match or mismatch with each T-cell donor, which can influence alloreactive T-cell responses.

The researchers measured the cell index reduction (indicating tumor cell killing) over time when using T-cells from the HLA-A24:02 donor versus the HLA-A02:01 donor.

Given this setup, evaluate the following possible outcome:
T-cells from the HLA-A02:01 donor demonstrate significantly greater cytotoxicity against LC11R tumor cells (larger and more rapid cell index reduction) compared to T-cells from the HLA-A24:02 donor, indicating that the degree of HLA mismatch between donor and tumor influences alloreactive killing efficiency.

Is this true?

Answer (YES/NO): NO